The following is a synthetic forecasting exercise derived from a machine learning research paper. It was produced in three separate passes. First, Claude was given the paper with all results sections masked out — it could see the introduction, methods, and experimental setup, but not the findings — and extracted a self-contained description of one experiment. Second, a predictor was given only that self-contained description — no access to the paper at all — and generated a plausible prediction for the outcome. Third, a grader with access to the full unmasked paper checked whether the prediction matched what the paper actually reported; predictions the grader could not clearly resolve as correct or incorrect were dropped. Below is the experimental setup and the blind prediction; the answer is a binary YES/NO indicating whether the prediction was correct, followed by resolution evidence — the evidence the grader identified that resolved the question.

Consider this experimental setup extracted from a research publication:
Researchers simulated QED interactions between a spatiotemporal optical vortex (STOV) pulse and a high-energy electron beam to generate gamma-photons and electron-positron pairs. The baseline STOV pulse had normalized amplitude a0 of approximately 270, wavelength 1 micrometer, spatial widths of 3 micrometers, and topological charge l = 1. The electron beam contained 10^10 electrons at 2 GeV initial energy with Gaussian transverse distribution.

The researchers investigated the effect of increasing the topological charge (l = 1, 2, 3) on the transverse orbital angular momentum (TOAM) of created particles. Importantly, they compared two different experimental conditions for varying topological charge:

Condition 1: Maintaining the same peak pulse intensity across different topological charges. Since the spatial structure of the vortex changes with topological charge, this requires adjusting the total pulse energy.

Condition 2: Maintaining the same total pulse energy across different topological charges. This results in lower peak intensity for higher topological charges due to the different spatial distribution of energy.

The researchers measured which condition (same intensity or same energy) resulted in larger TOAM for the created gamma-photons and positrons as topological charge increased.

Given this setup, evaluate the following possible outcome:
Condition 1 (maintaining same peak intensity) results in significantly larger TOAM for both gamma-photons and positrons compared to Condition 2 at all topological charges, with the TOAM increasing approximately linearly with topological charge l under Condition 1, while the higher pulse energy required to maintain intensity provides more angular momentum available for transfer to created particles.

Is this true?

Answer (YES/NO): NO